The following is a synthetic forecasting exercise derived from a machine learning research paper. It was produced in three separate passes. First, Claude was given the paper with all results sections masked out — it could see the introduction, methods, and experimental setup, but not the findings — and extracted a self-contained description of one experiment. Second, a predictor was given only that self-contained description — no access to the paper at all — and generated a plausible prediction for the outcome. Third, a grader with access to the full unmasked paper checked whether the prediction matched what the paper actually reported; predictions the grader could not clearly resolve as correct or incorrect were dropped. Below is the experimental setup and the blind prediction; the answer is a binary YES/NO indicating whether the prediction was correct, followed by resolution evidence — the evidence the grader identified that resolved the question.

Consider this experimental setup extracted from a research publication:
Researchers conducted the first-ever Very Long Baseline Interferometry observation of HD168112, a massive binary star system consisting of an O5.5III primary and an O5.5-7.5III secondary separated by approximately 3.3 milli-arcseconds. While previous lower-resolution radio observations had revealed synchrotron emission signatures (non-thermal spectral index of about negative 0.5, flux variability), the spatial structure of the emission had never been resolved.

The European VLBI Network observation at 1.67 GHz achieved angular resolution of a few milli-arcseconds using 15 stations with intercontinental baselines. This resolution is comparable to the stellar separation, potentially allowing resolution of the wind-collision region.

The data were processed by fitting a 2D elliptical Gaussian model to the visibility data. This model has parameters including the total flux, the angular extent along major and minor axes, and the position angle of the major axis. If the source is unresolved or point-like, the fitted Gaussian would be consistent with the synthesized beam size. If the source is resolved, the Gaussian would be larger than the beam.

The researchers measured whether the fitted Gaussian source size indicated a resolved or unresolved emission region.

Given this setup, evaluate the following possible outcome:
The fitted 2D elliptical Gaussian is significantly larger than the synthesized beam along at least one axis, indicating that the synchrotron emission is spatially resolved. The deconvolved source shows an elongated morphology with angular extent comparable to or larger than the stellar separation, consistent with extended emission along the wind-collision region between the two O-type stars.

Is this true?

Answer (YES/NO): NO